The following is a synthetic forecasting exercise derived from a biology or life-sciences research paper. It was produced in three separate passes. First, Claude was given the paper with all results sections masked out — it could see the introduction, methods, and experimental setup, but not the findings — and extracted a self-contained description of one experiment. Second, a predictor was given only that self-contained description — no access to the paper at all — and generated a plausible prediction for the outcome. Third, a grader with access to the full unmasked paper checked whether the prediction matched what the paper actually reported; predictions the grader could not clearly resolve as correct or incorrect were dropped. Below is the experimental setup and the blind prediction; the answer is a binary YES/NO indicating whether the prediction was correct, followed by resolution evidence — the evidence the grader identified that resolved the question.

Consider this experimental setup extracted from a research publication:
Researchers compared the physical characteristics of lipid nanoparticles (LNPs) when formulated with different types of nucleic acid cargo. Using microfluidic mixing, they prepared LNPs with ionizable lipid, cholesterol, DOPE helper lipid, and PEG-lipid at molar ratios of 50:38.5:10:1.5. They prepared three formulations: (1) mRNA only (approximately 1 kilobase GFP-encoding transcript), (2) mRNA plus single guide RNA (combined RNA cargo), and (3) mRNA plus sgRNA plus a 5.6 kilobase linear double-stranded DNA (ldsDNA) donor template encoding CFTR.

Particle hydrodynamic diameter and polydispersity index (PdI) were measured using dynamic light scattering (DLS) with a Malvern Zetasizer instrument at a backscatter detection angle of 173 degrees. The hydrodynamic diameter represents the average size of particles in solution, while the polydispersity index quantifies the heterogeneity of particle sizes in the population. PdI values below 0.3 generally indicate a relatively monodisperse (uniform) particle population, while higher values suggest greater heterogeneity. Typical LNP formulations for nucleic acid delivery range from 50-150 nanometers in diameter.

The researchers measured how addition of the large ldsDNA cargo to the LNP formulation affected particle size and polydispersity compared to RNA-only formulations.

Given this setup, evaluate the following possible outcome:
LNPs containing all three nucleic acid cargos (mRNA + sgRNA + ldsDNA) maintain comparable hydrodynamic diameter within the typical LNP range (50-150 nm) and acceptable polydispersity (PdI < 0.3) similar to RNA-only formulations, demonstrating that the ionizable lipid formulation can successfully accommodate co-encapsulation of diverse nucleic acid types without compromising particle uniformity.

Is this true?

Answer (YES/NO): YES